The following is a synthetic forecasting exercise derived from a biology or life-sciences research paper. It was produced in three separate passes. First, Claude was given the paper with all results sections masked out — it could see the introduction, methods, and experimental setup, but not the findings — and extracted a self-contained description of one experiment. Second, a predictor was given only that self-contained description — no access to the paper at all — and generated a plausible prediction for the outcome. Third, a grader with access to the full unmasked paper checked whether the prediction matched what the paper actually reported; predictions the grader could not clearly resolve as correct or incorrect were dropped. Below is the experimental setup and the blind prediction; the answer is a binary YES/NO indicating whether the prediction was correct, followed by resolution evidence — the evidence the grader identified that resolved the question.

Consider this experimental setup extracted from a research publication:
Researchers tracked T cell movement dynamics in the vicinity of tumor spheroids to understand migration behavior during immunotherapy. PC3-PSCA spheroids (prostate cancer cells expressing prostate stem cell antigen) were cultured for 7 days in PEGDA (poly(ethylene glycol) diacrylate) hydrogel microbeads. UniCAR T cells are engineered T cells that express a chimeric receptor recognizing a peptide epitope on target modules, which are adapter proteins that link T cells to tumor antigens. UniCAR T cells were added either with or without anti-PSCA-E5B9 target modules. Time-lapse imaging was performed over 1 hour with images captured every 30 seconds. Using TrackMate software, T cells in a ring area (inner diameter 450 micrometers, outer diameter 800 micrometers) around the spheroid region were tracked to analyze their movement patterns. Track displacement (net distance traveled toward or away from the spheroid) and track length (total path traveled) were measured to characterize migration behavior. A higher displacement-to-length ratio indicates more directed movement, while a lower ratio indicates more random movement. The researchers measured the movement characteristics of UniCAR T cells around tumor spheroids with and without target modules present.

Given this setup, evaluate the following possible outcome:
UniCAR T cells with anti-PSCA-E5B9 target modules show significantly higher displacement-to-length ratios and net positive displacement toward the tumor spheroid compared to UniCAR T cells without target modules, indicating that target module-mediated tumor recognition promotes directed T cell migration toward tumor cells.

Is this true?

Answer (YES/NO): NO